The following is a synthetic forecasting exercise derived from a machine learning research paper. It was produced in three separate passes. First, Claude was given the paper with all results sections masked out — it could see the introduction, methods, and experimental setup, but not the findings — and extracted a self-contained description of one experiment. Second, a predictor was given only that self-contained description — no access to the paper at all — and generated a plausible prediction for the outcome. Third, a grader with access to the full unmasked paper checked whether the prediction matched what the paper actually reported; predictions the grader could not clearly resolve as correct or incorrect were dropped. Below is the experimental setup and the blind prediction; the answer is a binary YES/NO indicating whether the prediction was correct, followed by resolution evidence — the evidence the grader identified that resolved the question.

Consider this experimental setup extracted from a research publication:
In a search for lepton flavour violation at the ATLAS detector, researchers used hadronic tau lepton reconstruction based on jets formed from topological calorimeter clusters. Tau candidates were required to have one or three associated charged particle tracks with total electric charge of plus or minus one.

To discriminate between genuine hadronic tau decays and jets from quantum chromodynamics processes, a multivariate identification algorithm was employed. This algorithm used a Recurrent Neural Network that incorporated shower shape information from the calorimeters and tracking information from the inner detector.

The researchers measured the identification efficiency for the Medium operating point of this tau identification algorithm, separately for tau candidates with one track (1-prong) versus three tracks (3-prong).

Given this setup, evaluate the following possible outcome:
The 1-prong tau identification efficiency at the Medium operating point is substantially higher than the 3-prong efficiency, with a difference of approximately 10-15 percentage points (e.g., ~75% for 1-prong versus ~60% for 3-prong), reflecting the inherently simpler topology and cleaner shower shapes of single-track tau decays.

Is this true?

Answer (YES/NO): YES